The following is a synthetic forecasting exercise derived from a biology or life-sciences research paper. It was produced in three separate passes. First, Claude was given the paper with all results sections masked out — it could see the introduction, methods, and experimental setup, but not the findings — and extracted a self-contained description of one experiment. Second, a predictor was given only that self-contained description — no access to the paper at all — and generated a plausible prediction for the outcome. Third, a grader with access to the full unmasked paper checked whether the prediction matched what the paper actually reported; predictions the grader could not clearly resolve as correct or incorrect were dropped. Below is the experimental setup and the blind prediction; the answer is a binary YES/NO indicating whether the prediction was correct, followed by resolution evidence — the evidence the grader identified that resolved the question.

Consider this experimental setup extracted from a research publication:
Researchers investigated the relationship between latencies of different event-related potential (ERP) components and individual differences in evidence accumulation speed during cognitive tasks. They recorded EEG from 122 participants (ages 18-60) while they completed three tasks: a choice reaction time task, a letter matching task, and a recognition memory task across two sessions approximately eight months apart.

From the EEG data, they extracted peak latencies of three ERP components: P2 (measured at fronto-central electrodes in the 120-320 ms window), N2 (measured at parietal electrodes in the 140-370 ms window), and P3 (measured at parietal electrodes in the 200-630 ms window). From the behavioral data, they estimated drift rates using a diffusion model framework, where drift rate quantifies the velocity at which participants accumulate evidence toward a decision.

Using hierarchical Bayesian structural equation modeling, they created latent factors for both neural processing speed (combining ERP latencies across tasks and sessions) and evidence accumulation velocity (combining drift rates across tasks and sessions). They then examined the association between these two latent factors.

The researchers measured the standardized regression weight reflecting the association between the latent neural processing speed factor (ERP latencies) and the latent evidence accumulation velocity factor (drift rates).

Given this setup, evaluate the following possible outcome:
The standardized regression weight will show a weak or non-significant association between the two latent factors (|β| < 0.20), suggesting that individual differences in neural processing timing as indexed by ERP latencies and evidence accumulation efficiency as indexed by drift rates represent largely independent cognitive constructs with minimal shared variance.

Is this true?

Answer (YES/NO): YES